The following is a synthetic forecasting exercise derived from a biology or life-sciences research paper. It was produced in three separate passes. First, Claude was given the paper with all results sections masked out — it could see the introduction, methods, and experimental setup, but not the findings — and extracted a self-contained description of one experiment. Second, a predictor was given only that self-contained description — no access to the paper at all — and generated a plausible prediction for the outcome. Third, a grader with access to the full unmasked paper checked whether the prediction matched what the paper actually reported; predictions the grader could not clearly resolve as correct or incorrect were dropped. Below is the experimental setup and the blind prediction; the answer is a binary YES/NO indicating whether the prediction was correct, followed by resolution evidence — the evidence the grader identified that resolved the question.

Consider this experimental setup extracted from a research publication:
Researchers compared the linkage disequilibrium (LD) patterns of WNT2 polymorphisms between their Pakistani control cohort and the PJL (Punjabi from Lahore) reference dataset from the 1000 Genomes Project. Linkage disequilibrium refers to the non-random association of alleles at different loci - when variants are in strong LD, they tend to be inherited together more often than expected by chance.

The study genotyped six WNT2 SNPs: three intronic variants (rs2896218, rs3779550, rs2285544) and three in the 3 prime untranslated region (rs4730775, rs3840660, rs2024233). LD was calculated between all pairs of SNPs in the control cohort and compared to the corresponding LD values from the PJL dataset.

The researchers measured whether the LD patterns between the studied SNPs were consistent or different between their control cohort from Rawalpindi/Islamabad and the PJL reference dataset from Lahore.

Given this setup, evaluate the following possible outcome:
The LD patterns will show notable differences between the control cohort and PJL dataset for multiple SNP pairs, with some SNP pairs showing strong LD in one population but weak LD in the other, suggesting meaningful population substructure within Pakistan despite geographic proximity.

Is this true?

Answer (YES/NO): NO